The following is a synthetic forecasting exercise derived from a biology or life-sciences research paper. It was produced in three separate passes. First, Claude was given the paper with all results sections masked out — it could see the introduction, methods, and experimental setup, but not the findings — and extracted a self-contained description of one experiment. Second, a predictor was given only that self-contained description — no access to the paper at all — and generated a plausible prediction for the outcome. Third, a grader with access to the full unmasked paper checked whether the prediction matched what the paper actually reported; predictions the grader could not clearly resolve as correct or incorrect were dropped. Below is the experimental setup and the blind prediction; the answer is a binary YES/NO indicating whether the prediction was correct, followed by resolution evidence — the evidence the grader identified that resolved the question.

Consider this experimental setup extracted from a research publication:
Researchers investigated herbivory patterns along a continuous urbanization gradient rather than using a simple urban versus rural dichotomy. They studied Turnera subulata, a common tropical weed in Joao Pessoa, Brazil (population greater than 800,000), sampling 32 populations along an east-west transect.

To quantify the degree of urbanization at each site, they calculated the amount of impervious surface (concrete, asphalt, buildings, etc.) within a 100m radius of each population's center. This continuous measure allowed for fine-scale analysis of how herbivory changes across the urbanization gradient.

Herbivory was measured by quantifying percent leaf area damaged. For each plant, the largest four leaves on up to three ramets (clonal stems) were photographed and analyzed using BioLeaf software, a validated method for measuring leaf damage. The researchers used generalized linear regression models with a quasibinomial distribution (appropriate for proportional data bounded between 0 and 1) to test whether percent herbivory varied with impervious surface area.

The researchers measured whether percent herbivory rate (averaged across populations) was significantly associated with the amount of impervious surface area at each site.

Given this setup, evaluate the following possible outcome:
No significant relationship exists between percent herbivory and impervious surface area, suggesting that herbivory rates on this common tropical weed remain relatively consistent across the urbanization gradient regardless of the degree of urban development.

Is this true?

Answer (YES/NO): YES